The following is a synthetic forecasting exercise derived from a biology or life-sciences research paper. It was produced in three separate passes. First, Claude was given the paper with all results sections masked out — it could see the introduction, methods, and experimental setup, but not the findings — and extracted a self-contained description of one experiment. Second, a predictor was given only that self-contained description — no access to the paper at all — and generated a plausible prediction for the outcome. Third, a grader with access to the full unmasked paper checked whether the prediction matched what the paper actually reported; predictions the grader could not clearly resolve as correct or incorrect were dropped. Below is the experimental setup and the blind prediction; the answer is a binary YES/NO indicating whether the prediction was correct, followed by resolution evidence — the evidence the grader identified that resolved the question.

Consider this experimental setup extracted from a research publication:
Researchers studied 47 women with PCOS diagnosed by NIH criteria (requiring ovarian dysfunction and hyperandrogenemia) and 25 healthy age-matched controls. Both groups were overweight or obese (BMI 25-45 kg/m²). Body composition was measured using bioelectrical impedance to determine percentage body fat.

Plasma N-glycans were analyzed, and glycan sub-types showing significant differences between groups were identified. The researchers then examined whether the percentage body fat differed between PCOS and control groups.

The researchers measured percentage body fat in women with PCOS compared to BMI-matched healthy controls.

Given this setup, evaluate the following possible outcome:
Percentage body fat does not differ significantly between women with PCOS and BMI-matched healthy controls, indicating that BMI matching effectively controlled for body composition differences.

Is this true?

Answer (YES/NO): NO